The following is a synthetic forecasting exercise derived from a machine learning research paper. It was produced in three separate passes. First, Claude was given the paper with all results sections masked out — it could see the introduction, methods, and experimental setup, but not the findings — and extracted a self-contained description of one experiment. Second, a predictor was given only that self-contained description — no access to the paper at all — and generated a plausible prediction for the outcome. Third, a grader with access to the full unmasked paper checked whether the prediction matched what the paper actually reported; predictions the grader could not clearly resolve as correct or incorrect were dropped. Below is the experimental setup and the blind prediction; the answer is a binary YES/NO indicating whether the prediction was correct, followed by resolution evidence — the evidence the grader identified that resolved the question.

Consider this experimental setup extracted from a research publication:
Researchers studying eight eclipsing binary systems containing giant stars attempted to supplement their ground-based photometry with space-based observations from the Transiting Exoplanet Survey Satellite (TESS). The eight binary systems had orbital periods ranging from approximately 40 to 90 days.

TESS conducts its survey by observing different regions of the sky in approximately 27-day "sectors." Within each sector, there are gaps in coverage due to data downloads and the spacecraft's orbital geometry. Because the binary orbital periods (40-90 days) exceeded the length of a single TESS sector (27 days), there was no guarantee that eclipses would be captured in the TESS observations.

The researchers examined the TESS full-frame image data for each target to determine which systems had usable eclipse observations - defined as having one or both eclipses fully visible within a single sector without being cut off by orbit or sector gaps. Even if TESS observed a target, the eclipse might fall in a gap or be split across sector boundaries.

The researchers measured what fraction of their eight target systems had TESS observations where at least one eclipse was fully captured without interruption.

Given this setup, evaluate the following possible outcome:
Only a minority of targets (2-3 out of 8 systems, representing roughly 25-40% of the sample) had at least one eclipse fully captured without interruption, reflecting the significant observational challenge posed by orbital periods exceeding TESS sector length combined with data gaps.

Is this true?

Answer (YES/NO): NO